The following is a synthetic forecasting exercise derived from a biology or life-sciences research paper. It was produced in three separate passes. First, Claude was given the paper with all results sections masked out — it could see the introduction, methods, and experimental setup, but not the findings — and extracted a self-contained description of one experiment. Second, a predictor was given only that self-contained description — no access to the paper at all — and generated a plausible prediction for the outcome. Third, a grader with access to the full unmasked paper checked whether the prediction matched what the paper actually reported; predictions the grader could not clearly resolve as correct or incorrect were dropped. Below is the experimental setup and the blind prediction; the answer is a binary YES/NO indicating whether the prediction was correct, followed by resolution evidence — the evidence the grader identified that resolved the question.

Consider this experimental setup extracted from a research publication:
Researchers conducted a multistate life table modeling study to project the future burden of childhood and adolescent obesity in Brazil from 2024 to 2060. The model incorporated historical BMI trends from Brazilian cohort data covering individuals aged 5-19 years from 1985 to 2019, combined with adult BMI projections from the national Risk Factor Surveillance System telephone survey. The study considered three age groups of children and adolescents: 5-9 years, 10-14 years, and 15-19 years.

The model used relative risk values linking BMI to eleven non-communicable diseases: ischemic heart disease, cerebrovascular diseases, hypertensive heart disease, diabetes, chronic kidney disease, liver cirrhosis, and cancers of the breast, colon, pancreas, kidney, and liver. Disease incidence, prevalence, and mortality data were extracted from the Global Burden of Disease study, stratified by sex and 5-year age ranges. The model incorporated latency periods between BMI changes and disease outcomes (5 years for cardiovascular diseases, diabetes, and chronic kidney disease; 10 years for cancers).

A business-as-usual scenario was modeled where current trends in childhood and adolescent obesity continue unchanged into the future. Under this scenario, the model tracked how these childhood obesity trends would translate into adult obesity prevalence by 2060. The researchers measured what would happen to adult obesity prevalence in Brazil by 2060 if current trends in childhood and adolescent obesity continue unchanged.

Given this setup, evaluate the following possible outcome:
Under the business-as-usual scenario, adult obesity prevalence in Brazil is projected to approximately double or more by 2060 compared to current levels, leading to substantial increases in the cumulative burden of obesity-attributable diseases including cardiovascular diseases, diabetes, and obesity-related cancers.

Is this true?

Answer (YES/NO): YES